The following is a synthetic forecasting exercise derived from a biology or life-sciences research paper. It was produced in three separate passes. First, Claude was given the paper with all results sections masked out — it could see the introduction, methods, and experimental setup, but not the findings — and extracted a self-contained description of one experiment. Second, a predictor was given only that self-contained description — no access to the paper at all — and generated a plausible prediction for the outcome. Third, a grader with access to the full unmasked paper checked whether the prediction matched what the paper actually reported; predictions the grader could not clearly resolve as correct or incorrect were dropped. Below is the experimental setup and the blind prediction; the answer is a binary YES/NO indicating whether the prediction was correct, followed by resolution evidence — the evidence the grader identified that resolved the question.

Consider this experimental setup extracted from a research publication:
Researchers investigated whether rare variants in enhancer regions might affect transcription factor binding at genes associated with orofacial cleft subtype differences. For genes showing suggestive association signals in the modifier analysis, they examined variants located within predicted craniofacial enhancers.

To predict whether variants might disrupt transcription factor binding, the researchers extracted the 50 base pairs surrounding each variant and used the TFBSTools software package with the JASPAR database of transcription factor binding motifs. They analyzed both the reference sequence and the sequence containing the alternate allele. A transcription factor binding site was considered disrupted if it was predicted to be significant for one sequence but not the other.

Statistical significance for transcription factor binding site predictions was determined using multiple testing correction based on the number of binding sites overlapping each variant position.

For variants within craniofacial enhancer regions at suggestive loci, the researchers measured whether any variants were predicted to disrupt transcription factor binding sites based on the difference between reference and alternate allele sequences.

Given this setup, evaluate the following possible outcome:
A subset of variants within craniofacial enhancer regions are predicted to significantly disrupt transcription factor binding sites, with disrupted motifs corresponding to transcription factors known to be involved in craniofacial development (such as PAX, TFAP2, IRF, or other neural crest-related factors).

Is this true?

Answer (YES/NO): YES